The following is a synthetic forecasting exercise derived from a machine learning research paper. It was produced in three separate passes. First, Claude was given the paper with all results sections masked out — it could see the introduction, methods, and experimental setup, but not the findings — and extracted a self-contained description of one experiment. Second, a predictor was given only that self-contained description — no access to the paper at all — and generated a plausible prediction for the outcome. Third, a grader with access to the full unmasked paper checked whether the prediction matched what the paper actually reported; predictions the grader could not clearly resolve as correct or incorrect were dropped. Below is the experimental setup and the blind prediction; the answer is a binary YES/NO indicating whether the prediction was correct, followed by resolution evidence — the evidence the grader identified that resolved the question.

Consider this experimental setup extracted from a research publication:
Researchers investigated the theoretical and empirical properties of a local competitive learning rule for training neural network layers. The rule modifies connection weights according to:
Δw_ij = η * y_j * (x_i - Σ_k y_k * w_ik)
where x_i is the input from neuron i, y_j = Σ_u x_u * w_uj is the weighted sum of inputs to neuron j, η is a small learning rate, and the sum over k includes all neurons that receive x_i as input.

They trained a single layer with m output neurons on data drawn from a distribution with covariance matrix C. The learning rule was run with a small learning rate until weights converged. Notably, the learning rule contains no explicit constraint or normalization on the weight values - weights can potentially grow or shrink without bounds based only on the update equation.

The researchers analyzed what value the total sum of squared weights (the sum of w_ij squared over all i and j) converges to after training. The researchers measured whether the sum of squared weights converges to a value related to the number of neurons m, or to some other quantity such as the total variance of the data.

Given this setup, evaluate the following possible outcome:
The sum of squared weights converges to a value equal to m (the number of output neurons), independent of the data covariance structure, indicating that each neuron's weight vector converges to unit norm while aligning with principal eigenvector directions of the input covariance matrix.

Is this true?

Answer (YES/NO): NO